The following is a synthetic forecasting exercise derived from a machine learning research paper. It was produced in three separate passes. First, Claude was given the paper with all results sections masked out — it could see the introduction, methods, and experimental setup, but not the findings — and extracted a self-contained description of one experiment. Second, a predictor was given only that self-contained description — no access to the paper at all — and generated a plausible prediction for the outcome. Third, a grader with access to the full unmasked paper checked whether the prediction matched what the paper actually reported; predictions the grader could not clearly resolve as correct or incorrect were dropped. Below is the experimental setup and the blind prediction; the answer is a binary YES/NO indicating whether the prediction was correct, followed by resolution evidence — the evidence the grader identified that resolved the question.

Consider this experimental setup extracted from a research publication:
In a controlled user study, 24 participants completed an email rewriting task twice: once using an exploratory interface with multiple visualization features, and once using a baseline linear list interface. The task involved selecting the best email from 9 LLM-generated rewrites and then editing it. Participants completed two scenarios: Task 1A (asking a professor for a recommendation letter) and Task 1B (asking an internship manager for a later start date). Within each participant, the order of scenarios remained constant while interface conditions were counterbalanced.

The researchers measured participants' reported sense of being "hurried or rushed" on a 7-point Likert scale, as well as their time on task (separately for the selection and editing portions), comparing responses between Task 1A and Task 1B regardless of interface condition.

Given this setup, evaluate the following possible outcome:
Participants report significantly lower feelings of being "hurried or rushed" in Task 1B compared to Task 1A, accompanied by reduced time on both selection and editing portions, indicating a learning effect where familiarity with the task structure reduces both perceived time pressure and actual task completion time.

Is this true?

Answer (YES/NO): YES